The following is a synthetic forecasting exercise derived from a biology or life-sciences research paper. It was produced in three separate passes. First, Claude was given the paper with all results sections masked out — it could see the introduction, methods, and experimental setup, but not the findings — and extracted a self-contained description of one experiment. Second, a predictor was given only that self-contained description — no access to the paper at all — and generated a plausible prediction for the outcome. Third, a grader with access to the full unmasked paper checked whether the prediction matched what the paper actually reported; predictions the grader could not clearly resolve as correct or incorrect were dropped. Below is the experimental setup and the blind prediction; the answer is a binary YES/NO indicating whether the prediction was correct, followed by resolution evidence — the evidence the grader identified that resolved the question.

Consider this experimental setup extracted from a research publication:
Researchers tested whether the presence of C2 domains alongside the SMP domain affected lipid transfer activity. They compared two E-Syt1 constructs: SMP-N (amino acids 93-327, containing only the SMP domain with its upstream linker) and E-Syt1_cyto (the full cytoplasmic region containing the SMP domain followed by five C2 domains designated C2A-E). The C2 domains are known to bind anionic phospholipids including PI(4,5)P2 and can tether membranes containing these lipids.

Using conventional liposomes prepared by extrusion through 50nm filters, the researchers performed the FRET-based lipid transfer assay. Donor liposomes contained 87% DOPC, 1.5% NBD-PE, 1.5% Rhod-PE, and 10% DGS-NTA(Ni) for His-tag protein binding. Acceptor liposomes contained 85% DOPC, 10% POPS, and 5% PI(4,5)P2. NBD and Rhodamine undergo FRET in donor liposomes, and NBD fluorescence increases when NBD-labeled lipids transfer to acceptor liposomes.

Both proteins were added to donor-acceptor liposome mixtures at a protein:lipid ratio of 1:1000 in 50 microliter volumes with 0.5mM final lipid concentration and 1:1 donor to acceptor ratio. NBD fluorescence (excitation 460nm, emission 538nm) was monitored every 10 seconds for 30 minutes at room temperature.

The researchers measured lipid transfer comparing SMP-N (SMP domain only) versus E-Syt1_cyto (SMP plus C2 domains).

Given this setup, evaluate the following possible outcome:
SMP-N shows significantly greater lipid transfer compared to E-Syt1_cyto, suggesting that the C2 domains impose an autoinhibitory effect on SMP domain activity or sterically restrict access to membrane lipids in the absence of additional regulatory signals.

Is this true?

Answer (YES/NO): NO